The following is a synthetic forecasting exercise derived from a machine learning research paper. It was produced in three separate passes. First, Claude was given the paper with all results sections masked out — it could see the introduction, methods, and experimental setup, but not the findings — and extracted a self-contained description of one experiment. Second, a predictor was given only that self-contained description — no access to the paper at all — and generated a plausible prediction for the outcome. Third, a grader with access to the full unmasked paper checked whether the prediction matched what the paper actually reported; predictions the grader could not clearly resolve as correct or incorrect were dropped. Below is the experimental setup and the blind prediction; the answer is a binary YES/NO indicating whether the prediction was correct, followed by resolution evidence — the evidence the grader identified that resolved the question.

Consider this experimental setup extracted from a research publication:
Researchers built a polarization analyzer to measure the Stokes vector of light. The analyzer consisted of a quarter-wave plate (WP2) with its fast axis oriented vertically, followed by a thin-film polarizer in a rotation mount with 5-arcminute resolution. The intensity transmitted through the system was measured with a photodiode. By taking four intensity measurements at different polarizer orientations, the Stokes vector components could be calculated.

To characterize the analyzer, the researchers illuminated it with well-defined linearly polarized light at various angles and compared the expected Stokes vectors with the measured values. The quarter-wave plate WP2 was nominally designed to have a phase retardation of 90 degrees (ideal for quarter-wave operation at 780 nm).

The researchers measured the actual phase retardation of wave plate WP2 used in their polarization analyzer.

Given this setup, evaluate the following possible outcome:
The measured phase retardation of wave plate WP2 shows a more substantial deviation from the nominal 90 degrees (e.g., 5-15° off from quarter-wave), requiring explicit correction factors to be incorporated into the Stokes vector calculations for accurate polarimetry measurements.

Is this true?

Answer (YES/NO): NO